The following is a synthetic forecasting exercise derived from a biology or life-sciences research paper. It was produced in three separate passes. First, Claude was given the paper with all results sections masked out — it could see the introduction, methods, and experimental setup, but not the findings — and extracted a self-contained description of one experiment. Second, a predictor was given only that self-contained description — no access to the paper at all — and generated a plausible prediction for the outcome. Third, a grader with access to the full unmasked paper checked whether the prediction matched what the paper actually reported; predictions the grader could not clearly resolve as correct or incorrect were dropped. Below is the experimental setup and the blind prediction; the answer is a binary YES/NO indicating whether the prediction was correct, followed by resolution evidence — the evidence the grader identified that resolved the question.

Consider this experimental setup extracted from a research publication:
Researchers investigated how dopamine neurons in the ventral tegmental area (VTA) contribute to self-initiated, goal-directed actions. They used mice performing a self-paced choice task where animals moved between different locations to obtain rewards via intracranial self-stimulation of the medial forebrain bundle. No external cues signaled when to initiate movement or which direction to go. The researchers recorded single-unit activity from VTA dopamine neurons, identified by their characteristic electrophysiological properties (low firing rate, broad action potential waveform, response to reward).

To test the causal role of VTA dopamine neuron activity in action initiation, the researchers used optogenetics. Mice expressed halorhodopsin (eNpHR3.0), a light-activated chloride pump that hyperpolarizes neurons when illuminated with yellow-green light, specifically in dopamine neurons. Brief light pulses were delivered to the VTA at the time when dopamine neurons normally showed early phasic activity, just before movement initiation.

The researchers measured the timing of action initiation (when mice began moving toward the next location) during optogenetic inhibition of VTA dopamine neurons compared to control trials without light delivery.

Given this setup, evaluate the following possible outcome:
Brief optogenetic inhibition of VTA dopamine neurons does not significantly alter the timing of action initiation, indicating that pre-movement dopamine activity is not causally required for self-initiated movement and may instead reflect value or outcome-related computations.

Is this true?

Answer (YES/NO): NO